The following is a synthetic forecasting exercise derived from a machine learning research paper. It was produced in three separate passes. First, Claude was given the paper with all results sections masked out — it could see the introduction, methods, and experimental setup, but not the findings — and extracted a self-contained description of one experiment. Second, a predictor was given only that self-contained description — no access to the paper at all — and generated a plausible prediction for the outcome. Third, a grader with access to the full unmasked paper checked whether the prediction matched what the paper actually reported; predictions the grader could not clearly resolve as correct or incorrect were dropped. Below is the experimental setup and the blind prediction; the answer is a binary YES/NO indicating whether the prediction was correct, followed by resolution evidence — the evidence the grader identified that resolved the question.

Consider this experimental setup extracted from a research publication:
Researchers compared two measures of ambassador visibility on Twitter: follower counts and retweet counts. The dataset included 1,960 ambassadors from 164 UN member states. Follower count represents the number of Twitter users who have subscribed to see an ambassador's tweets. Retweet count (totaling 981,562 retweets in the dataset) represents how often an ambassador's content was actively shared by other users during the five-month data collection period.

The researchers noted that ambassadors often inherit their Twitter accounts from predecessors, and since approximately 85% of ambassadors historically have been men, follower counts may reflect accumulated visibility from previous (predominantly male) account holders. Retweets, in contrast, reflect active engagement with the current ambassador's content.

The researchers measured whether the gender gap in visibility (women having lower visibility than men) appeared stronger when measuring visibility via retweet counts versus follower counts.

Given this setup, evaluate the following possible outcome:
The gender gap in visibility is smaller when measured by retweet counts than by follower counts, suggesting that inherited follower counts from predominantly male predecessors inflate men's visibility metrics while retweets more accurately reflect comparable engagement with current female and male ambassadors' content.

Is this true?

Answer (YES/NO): NO